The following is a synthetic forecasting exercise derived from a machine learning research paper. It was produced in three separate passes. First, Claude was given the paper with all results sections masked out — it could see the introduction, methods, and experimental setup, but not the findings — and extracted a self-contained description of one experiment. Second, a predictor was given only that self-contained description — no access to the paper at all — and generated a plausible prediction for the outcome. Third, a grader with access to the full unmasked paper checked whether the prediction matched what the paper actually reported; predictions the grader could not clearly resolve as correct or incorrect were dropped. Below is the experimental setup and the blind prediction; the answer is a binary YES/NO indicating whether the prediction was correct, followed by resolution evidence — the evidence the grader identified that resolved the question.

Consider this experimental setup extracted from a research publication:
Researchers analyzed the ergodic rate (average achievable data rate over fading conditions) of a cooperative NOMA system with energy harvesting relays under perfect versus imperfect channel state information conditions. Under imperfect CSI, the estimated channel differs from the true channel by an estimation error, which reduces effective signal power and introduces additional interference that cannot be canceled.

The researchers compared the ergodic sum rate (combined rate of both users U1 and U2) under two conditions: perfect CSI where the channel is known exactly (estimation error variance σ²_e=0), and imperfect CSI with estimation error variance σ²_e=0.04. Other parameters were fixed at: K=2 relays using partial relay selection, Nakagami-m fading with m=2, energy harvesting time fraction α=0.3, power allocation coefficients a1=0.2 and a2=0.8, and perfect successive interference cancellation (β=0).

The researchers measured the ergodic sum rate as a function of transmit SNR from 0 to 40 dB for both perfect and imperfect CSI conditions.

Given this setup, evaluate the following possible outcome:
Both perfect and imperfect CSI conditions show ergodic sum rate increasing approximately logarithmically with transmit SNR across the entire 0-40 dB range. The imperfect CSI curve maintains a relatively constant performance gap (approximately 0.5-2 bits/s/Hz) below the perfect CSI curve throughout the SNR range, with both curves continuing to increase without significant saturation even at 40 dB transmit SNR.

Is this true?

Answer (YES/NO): NO